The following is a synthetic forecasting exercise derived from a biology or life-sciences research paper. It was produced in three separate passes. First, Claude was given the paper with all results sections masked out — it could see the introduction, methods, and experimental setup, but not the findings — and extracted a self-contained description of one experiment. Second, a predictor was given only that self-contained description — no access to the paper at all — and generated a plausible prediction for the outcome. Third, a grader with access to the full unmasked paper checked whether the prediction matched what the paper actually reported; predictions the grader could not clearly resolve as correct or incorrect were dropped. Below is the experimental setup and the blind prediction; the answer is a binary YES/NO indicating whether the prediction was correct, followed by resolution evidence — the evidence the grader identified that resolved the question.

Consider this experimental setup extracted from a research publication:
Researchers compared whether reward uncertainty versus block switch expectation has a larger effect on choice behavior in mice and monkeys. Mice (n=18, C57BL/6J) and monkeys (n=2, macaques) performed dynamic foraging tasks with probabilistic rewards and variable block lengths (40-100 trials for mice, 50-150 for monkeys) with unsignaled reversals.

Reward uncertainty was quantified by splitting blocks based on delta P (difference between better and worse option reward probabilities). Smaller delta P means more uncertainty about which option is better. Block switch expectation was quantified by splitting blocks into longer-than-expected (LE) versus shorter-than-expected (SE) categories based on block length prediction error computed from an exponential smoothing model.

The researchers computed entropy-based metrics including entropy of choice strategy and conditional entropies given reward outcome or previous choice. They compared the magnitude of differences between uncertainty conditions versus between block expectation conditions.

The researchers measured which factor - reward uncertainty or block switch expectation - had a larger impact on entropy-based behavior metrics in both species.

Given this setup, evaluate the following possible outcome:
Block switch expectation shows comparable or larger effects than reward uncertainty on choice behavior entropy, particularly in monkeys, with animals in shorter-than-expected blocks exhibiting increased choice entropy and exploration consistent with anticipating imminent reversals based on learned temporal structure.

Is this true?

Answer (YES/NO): NO